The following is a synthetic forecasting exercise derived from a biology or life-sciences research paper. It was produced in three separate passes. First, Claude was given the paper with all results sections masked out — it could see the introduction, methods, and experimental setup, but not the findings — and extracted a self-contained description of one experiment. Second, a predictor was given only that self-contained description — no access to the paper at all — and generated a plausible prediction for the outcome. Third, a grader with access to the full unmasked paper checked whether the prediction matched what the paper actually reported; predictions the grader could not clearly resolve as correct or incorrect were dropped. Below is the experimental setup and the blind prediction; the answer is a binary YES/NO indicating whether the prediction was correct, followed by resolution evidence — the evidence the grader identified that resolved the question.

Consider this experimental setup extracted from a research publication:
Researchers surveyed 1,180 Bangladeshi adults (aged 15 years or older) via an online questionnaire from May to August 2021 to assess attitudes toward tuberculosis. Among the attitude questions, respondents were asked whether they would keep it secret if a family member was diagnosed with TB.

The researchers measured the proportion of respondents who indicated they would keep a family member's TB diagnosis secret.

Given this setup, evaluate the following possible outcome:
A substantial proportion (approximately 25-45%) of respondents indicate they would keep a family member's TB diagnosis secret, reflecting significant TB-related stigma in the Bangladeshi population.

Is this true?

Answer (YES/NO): NO